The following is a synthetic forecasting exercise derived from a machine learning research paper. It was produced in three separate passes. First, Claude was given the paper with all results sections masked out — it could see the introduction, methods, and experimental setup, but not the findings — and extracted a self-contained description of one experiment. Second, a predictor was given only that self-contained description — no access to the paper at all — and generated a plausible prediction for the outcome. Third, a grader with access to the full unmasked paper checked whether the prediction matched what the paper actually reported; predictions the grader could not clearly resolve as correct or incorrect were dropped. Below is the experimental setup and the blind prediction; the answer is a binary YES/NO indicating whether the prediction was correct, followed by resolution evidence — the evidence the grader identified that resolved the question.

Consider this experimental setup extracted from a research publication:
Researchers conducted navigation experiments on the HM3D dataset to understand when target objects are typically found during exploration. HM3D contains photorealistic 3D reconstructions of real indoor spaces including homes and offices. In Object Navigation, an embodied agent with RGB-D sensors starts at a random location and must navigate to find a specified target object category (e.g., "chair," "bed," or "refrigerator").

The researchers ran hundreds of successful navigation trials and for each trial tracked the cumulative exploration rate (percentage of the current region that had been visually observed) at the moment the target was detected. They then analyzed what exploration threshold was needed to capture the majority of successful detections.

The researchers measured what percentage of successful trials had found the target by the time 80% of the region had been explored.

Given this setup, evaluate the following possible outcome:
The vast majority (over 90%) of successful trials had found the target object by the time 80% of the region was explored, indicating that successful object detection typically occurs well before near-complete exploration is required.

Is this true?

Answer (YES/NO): NO